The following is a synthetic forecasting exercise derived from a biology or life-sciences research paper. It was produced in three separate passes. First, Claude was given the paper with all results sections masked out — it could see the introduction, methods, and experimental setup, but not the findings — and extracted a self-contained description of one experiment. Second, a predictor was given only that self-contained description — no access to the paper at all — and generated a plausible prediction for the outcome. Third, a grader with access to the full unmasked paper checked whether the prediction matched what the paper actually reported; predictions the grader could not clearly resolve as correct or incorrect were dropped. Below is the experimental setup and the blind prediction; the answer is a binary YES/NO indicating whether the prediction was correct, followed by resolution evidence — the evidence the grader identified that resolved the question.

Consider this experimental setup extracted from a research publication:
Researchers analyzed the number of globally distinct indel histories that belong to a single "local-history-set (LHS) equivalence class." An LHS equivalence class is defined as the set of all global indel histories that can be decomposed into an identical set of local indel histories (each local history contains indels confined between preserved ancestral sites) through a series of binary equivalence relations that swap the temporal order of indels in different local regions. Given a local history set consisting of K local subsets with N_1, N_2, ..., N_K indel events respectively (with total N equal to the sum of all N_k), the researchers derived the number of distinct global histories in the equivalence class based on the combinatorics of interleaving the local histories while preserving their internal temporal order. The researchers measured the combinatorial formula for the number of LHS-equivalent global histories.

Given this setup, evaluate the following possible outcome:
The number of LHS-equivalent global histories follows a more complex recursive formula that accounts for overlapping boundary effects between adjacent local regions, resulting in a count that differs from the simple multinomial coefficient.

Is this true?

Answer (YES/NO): NO